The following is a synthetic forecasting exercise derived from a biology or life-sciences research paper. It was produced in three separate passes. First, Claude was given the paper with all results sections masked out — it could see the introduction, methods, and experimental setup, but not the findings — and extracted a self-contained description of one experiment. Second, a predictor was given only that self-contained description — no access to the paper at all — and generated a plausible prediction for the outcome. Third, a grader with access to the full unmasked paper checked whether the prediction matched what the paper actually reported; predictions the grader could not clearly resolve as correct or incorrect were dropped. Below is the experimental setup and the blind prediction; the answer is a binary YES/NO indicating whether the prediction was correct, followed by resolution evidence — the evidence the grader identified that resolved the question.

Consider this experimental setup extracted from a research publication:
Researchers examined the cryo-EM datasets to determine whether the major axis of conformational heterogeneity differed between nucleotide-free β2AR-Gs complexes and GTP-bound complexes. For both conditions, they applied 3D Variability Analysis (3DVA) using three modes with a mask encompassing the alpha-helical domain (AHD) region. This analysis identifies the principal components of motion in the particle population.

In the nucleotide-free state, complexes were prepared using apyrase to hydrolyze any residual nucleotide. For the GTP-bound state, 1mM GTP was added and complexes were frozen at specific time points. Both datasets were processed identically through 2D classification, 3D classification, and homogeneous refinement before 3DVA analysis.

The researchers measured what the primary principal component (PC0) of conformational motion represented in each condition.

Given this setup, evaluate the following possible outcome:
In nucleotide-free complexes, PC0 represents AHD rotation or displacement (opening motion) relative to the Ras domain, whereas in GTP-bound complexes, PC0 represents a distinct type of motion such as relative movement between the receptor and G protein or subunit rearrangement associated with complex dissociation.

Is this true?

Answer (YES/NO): NO